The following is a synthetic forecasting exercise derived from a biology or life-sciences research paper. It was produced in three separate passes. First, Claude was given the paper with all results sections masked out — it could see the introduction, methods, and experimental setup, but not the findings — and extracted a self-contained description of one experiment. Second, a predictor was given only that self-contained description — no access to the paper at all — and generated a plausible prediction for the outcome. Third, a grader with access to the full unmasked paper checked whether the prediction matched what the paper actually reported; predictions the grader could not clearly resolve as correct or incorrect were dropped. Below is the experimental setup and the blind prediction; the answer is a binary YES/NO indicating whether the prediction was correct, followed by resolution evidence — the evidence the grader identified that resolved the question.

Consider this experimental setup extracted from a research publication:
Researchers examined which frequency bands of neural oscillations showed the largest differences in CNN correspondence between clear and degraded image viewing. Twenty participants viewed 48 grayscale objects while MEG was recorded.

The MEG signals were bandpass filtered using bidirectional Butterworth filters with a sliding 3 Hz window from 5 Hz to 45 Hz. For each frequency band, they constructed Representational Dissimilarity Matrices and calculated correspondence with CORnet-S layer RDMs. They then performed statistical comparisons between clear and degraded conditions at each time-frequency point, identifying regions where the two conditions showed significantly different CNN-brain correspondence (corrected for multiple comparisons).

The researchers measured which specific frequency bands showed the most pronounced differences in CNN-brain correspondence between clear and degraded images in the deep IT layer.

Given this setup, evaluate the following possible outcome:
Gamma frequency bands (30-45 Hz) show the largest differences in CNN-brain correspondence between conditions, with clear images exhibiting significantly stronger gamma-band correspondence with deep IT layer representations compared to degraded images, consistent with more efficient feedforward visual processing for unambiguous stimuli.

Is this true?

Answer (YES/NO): NO